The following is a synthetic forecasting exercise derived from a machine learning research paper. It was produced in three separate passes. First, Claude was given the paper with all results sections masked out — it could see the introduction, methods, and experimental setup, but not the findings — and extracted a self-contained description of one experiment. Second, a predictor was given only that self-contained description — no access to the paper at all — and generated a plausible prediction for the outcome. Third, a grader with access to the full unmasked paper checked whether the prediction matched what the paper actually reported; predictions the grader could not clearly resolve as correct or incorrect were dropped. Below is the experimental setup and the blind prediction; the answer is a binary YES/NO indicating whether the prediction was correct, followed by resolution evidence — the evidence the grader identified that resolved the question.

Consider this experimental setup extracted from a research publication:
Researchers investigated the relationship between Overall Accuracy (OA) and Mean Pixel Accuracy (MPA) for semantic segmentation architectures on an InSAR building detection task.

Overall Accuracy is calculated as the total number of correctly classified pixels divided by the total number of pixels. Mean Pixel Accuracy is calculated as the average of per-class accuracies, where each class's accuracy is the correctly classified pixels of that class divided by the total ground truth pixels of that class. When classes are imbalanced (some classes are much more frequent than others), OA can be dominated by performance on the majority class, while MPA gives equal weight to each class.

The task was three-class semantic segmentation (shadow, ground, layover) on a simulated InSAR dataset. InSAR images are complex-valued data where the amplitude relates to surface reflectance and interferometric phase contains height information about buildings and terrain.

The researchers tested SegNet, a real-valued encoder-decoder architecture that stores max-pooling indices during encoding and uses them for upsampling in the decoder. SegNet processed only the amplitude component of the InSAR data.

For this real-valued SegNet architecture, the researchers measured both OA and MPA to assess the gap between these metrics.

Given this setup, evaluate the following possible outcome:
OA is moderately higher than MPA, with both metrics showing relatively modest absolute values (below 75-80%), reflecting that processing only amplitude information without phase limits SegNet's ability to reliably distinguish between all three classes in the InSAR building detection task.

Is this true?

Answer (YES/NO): NO